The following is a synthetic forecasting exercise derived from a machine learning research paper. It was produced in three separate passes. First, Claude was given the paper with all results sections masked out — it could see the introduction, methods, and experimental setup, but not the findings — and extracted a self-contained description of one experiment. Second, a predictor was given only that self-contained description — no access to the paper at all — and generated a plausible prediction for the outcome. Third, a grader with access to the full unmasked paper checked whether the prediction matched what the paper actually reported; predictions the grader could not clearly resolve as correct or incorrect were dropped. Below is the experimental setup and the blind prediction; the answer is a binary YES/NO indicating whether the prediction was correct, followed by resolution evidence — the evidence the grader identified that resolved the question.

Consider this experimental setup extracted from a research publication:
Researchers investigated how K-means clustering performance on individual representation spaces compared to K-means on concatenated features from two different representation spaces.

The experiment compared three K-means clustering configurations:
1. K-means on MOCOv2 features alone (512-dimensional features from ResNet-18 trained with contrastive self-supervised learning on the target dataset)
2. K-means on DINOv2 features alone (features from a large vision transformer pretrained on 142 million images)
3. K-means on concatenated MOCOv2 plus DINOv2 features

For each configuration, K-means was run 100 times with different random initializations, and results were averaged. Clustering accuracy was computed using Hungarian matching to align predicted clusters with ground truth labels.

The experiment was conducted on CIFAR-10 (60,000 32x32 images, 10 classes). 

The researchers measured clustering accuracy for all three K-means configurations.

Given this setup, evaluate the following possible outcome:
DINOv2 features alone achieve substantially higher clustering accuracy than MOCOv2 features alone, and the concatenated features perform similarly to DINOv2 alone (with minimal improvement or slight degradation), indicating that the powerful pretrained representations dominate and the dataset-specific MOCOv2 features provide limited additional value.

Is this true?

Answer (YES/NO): NO